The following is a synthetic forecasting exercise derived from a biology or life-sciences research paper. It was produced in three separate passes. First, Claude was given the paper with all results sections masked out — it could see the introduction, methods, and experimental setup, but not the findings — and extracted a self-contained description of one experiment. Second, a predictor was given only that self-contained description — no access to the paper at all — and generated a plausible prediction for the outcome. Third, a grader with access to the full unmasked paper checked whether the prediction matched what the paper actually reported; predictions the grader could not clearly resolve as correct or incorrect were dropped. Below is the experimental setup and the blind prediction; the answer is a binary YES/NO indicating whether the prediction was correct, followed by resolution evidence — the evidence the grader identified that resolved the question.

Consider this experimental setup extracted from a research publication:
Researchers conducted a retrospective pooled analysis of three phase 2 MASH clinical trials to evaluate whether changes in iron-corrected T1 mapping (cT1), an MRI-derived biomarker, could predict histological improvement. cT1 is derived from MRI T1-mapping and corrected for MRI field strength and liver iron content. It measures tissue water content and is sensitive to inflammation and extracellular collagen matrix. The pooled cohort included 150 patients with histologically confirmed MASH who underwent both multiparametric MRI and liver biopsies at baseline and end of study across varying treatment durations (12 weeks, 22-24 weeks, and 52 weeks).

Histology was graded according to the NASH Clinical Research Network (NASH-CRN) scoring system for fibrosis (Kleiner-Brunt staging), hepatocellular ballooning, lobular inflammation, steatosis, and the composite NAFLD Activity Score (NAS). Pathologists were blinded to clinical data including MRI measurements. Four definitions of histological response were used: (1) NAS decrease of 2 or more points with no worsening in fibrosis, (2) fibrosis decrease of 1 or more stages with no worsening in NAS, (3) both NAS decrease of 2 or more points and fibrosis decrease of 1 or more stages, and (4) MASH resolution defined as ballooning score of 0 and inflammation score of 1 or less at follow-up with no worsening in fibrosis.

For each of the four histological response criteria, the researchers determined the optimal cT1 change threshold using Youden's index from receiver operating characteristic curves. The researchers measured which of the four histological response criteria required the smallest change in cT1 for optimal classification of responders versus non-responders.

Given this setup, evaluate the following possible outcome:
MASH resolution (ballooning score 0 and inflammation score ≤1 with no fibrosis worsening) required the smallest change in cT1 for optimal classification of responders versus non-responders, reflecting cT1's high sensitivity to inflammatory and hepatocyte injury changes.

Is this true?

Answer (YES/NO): NO